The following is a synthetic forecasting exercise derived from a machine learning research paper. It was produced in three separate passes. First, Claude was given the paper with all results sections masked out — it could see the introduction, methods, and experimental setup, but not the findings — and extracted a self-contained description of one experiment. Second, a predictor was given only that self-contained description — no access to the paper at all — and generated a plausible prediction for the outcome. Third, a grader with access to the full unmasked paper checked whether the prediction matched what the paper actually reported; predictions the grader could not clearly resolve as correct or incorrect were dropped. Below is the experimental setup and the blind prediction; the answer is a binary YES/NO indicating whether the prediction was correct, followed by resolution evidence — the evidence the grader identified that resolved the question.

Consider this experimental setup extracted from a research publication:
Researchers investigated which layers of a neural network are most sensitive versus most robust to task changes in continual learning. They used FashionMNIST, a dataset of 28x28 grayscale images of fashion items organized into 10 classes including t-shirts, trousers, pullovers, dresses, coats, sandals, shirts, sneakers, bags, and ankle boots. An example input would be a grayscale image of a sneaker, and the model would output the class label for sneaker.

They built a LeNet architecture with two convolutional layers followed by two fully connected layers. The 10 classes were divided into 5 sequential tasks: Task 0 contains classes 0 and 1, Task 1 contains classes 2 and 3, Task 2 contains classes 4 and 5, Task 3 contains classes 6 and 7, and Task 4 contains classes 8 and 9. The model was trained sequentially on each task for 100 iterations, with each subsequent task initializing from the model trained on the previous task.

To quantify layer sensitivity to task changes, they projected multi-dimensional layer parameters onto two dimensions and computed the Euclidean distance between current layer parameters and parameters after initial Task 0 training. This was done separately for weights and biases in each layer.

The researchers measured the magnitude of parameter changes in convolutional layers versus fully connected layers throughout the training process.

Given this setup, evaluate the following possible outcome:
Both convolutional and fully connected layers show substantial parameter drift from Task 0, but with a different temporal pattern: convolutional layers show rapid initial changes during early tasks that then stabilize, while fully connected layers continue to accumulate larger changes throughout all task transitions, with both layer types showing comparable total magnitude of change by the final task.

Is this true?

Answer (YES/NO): NO